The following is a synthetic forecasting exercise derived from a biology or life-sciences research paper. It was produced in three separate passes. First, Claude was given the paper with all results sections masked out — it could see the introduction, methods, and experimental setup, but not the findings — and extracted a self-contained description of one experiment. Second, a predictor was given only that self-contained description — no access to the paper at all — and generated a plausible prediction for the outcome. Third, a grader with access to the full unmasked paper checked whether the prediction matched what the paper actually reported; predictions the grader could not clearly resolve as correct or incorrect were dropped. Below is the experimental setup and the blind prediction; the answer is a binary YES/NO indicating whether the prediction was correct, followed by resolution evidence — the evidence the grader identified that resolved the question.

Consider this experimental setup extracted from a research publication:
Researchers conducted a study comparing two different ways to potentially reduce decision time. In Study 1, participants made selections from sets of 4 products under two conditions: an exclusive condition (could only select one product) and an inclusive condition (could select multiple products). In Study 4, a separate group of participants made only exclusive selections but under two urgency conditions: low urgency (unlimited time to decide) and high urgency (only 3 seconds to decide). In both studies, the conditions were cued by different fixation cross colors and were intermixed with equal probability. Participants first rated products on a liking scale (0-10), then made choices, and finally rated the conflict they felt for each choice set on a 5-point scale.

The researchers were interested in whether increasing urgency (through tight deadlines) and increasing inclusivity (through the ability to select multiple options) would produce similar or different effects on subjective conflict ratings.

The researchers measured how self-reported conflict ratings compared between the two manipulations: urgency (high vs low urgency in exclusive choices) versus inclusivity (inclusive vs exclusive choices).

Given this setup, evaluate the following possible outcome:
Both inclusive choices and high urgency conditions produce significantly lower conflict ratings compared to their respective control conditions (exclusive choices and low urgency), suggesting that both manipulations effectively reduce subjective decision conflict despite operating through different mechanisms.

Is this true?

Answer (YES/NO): NO